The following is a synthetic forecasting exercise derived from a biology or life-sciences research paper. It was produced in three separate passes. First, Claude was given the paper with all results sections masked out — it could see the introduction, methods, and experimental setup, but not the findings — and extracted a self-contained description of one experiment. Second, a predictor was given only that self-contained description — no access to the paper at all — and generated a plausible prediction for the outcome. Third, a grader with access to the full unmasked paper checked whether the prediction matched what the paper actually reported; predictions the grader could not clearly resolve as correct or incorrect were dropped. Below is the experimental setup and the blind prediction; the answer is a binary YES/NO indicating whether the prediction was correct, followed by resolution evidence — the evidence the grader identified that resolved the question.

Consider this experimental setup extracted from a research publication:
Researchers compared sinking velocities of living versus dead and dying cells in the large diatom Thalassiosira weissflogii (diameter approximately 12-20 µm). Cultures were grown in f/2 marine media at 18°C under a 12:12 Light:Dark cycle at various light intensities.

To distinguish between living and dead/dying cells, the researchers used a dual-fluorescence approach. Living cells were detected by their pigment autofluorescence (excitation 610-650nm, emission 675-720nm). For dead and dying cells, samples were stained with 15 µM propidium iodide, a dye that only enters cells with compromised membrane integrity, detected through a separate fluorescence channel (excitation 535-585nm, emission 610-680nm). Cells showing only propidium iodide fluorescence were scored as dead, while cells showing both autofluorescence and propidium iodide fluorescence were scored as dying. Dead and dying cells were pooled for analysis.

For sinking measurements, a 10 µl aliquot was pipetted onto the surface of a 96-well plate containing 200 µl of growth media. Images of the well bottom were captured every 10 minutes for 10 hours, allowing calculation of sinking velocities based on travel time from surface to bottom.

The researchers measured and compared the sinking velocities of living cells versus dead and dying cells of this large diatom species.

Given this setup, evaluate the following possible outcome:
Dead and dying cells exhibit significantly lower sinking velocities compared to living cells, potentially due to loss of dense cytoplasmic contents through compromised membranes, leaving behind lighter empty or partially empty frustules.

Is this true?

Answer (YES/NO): NO